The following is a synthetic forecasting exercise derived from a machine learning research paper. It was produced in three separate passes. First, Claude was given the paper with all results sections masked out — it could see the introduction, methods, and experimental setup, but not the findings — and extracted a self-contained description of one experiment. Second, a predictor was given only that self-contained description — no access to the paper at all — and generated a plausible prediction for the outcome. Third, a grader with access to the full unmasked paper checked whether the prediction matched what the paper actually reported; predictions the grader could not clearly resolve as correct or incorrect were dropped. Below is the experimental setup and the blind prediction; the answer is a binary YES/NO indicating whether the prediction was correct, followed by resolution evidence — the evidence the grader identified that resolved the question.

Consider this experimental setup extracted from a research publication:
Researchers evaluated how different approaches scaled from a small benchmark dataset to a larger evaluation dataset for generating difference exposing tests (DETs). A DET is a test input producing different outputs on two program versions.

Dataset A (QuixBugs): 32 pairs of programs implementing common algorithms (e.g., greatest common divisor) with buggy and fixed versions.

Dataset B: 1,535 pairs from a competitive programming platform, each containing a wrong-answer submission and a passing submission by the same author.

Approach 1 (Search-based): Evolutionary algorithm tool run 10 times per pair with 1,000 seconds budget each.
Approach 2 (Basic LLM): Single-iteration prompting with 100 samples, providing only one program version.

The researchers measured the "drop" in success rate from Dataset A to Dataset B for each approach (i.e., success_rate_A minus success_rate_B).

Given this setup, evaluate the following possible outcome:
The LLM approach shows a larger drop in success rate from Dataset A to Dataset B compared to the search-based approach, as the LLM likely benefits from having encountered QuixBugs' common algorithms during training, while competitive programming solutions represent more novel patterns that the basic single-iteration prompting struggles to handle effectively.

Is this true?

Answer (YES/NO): NO